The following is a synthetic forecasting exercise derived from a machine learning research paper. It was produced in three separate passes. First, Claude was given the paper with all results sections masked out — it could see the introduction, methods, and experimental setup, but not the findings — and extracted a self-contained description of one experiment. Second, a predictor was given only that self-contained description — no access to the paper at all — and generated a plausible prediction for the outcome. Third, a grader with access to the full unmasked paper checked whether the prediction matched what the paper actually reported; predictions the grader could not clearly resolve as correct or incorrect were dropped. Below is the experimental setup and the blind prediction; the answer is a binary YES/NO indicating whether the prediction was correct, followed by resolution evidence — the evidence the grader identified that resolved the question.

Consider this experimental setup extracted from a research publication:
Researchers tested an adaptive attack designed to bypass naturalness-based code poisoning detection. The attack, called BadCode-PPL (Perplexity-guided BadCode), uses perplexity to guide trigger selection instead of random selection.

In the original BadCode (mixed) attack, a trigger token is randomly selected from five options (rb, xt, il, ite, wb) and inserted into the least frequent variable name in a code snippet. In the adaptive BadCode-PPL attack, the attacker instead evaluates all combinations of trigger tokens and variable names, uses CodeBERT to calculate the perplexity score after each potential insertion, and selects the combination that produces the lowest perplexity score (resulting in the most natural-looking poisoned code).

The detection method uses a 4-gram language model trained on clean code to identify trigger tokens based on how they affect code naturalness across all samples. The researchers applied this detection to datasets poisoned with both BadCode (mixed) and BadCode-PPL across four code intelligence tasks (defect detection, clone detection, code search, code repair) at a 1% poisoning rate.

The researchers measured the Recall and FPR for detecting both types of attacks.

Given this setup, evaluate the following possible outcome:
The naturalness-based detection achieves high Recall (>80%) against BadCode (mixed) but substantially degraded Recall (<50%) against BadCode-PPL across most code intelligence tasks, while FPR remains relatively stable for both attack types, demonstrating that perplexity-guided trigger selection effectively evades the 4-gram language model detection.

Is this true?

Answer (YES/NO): NO